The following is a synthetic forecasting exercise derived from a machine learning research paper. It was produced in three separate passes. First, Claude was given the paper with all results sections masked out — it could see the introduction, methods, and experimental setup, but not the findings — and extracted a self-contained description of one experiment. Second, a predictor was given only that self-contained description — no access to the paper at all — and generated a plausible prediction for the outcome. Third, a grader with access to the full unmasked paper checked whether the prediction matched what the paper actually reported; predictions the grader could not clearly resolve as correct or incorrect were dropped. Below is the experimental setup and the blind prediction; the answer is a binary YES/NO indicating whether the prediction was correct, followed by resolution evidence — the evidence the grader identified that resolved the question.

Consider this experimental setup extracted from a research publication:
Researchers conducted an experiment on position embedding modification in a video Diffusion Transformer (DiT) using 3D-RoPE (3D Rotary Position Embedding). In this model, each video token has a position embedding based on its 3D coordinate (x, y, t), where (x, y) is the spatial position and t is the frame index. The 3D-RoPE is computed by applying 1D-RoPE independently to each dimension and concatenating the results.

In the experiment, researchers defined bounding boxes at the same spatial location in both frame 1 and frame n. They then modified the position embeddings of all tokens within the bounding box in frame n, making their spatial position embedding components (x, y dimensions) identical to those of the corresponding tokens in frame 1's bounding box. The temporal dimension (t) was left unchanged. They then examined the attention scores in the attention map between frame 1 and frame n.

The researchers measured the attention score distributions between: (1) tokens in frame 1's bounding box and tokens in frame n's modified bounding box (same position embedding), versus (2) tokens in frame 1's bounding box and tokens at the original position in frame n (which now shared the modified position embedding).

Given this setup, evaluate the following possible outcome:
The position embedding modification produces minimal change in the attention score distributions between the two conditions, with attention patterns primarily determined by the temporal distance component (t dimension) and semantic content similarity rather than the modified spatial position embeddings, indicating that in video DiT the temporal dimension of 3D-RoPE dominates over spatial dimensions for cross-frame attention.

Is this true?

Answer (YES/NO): NO